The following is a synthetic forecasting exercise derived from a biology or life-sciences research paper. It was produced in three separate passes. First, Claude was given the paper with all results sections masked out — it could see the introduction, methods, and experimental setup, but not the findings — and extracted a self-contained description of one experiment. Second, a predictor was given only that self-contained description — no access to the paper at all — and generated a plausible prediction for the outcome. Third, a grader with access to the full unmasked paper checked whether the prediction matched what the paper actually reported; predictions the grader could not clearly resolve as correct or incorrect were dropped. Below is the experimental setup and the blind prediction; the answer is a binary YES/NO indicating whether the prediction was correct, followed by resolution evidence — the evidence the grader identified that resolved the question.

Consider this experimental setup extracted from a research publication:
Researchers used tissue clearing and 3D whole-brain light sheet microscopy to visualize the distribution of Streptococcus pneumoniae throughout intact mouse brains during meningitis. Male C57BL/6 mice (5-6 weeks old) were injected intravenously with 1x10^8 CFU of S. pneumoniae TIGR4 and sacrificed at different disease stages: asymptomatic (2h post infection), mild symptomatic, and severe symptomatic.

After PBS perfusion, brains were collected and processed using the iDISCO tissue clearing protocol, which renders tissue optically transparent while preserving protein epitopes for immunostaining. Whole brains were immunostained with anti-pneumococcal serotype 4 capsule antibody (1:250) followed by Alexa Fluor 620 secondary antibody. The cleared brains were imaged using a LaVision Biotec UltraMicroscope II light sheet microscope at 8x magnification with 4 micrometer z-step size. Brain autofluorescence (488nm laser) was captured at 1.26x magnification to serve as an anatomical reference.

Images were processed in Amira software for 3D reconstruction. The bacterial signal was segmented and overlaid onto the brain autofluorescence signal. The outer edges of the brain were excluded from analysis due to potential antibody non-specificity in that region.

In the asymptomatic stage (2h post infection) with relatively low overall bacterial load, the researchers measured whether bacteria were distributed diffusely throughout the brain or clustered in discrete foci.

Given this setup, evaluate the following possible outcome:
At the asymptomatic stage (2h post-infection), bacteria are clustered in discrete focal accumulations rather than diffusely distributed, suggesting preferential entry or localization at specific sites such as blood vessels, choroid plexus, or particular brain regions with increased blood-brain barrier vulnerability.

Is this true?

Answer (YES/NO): NO